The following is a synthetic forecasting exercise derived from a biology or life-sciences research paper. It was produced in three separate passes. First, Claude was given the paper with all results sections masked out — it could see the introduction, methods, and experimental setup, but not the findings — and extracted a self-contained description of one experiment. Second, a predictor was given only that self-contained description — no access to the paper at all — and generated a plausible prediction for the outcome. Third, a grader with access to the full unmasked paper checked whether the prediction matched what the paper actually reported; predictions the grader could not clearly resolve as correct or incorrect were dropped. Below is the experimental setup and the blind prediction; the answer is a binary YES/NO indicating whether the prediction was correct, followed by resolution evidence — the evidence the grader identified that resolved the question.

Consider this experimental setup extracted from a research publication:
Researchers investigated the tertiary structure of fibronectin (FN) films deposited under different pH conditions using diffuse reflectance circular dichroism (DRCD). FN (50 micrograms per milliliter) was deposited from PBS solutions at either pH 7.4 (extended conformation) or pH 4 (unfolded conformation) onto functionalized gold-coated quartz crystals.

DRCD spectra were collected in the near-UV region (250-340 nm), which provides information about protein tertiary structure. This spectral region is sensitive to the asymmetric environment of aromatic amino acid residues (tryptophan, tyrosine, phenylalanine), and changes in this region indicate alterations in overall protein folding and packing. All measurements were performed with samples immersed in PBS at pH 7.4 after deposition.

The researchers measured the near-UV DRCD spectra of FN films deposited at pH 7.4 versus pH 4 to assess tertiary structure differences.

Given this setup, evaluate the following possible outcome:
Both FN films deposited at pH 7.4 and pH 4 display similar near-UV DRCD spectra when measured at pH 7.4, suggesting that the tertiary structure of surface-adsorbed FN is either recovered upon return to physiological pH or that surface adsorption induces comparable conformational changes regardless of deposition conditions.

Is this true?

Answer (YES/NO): NO